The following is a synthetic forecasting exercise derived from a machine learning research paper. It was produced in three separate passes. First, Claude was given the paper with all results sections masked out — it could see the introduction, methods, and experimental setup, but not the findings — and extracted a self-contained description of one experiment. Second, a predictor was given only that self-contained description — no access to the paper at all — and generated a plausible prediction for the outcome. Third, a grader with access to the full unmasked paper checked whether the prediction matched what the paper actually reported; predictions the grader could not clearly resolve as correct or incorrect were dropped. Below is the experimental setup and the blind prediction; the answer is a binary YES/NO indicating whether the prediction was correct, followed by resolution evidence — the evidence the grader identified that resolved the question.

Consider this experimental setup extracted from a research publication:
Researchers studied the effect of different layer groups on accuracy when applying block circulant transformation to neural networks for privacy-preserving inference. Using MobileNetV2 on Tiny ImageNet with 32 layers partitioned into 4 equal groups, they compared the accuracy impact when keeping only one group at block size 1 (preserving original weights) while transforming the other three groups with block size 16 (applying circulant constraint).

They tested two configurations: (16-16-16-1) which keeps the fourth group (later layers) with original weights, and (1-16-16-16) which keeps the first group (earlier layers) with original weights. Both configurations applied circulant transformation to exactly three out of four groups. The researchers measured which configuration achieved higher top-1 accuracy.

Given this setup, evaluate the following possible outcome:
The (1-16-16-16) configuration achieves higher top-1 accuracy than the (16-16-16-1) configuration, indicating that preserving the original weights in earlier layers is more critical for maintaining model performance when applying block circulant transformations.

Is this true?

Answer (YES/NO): NO